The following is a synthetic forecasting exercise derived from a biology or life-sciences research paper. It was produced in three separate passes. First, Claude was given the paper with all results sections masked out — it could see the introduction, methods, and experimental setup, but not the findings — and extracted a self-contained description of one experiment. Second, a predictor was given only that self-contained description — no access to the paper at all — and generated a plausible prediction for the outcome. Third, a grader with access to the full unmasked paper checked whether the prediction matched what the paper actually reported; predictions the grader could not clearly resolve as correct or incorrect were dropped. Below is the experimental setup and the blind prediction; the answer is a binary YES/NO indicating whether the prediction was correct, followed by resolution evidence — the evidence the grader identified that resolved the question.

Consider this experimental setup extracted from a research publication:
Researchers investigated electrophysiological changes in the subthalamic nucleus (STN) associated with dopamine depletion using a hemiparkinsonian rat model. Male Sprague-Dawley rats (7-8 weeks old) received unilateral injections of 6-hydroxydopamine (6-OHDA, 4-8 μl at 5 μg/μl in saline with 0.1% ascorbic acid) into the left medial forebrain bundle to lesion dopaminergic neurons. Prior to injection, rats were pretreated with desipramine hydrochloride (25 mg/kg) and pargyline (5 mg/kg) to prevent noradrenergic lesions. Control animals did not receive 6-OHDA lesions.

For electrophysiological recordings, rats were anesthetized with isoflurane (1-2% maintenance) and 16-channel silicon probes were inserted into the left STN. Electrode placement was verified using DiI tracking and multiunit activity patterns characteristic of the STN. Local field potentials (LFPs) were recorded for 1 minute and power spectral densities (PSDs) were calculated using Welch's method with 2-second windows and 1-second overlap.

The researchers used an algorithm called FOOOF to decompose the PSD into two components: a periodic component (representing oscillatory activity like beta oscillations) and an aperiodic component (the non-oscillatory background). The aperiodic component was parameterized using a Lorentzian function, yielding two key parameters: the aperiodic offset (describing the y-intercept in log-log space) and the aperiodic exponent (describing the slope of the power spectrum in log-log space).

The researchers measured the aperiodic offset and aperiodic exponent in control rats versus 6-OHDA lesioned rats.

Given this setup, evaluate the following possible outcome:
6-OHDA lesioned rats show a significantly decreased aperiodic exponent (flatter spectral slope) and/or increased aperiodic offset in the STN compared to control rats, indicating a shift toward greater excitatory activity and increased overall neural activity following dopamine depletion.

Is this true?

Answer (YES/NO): NO